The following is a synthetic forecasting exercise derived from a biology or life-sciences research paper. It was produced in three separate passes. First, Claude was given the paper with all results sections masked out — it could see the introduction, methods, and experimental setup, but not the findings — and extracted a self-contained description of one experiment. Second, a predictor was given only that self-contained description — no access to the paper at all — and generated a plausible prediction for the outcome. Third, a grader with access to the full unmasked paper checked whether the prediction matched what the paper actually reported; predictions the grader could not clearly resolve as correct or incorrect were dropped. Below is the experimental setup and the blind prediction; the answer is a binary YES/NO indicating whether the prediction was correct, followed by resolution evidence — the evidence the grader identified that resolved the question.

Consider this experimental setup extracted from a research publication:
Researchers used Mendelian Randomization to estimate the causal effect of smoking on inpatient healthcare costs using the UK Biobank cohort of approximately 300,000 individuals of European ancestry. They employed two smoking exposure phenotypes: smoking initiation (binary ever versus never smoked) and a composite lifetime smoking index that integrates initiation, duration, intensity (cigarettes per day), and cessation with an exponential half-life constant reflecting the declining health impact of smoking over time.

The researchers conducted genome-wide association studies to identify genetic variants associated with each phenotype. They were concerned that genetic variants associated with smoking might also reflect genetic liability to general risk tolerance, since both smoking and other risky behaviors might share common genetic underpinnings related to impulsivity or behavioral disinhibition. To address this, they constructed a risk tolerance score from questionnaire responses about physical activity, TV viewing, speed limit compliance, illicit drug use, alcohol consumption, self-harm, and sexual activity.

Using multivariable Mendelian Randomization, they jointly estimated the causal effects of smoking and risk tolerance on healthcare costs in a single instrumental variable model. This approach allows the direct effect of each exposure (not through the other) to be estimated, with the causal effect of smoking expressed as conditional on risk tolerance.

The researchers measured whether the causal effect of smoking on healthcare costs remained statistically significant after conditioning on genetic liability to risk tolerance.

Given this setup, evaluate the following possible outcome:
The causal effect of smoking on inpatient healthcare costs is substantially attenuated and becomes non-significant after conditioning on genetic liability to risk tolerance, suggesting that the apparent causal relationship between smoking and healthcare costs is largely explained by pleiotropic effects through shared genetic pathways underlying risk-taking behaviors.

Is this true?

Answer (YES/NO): NO